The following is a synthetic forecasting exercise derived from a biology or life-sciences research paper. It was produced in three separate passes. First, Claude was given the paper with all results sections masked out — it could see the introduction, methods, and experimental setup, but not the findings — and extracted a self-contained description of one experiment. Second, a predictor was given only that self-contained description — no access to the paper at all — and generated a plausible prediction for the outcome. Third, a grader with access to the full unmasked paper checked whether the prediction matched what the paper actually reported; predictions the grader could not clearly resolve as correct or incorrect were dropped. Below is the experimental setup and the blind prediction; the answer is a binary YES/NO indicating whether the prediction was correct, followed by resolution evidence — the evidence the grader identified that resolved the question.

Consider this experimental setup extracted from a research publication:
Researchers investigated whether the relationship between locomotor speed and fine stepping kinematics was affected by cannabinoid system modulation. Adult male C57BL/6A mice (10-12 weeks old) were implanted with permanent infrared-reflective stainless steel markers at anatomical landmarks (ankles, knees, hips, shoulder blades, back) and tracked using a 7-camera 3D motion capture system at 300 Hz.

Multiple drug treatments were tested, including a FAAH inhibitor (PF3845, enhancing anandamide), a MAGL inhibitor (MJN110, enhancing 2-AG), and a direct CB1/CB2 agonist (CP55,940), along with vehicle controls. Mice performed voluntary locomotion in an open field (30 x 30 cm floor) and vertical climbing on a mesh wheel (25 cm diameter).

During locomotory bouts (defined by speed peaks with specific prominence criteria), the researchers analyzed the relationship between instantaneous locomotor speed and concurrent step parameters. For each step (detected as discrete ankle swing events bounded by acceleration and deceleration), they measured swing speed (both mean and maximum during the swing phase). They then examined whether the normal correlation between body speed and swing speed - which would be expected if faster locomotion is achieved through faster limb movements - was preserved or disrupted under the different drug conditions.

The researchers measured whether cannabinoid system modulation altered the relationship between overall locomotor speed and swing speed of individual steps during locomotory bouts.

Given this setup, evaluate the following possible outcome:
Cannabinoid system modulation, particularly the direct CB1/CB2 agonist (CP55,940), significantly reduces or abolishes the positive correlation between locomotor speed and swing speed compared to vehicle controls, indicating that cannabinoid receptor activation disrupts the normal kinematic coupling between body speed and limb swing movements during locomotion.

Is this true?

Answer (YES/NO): NO